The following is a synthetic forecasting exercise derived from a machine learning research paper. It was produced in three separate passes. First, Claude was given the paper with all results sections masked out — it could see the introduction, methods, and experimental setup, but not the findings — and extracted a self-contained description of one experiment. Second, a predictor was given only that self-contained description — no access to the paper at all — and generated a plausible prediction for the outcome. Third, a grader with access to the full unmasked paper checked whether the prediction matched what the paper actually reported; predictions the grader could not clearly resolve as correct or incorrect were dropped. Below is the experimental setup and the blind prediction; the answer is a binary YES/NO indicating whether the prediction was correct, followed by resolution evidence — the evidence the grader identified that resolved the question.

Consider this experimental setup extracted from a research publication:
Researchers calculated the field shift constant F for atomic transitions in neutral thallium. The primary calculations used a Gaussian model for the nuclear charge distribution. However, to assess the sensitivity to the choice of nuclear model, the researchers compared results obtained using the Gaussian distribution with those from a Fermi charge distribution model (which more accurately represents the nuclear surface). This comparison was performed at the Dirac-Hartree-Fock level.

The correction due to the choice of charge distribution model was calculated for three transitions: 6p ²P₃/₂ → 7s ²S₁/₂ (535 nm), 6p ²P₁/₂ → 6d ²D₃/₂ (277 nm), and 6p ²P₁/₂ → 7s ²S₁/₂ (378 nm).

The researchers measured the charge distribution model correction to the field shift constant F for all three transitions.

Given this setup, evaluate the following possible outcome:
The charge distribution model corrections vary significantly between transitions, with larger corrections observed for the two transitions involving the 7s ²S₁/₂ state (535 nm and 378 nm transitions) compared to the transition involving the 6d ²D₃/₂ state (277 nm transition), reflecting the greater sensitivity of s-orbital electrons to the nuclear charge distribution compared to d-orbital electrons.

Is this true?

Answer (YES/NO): YES